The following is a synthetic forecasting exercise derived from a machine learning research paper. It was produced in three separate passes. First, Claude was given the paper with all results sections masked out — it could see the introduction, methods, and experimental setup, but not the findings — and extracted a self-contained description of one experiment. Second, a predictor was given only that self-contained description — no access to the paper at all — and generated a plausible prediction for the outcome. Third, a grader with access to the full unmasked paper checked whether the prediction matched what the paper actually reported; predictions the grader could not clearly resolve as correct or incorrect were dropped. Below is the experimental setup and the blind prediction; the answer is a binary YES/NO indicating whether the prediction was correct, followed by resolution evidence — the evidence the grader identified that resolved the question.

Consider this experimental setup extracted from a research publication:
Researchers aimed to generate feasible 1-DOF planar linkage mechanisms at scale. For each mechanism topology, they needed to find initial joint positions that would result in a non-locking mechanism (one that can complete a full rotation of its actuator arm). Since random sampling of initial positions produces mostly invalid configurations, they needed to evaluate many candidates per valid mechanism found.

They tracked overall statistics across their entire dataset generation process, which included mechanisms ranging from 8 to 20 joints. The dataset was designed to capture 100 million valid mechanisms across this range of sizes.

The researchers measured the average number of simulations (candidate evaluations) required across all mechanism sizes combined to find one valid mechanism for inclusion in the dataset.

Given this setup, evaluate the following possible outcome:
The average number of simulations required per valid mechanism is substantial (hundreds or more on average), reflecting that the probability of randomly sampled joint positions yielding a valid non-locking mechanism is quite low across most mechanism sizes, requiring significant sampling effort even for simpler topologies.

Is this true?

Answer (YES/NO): YES